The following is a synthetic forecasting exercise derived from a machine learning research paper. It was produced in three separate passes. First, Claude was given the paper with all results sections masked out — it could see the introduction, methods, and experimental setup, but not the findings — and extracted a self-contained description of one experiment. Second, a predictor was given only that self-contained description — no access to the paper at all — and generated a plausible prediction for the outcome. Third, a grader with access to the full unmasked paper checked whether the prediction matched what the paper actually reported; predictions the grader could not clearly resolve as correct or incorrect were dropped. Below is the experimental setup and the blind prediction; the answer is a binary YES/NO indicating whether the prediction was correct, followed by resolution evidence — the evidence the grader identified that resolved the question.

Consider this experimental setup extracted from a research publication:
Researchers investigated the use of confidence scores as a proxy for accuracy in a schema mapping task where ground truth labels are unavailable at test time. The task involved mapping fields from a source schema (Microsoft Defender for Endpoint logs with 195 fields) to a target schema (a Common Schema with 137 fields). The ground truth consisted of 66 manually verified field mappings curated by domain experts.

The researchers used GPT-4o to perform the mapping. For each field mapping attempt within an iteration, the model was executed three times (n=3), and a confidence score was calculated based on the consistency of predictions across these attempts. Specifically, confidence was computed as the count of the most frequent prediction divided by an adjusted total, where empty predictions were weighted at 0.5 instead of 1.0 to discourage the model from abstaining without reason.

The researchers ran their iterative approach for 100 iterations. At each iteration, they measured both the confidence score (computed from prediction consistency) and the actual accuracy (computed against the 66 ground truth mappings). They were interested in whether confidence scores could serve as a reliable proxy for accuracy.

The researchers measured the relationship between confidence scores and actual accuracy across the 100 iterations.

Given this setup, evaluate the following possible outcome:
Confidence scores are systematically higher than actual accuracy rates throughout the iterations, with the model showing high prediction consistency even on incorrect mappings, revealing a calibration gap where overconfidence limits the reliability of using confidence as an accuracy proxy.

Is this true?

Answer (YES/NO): YES